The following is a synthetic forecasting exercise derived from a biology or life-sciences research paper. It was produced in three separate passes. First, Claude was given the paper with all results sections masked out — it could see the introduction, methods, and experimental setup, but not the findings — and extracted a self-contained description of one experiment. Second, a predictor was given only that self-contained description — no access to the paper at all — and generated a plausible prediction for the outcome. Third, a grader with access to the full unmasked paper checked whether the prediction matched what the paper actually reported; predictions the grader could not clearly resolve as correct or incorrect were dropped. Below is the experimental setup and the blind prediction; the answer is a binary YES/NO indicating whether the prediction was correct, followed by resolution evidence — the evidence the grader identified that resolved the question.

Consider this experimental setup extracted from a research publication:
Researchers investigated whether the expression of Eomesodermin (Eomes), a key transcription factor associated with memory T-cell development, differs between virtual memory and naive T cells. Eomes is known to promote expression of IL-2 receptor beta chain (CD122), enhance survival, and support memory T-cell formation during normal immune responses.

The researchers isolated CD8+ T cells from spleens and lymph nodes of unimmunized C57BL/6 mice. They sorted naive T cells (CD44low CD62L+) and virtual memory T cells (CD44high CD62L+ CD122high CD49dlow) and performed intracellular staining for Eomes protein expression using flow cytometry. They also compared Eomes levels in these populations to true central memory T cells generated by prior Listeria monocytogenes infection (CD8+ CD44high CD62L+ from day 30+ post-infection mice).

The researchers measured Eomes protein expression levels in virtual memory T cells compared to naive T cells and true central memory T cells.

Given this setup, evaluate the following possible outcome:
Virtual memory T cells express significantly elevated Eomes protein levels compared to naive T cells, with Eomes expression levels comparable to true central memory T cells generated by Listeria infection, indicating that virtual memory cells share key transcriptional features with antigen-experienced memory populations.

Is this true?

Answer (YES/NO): NO